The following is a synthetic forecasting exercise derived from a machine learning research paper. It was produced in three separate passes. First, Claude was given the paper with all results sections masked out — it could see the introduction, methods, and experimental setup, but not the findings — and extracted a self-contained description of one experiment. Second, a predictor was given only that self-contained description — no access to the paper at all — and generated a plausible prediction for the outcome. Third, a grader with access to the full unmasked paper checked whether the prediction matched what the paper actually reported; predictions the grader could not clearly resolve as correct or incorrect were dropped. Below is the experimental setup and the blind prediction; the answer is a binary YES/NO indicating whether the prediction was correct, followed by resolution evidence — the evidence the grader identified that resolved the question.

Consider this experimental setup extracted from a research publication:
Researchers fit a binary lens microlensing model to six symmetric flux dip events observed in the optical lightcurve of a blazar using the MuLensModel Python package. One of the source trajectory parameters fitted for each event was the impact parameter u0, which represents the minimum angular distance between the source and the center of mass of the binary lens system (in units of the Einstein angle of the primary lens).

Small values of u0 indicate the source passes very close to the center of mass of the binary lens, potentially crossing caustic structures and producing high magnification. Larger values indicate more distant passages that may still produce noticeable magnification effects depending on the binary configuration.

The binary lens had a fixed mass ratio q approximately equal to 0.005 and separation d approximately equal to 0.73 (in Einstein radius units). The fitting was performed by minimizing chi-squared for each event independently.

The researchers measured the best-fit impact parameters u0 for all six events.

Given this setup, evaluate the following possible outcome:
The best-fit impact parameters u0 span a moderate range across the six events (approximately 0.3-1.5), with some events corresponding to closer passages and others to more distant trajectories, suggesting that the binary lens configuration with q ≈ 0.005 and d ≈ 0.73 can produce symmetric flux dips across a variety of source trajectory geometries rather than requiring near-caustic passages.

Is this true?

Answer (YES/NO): NO